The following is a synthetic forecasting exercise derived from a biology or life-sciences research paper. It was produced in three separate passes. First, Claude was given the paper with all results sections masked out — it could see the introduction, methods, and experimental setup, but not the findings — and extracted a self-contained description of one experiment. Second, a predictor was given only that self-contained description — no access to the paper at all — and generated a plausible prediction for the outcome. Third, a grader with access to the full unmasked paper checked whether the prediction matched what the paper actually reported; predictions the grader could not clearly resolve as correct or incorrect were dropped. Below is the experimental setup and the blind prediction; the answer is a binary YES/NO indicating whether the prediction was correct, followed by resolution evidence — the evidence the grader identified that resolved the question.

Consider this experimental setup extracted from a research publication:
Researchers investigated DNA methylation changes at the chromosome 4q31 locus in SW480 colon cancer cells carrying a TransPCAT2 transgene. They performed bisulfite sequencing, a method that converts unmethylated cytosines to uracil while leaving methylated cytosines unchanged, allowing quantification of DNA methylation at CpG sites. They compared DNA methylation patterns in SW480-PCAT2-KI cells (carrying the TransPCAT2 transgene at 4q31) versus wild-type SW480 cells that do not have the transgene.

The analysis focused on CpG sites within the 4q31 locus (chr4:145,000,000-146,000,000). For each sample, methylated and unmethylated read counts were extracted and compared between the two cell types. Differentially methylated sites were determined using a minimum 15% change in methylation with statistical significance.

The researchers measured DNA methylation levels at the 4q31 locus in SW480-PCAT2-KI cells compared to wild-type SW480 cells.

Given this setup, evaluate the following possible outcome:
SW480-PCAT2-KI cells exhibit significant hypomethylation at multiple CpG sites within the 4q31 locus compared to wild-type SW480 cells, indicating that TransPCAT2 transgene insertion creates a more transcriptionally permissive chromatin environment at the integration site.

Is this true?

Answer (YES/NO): NO